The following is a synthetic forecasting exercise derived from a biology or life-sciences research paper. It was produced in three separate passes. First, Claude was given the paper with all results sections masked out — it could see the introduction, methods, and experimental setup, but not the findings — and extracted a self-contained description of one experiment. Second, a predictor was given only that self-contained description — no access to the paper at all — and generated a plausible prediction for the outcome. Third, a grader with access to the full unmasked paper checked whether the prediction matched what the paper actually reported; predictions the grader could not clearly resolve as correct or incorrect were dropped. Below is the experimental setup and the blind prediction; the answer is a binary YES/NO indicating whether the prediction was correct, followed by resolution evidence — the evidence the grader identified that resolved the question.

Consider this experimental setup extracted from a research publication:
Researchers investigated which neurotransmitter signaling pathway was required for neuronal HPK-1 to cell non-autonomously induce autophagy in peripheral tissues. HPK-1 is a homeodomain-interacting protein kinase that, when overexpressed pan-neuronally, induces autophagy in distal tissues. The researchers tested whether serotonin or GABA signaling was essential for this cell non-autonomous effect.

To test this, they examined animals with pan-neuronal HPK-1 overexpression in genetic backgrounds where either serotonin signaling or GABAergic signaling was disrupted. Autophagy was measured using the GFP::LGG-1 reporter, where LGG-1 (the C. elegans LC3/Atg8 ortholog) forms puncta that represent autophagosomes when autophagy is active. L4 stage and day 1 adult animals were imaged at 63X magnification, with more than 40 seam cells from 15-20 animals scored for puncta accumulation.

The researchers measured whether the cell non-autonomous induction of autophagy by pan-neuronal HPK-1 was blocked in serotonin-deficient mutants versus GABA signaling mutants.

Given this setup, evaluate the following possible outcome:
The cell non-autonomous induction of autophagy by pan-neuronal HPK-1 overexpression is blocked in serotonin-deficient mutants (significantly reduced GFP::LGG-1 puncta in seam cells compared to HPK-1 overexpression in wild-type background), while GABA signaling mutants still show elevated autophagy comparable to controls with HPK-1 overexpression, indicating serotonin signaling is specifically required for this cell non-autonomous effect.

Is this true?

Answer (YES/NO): NO